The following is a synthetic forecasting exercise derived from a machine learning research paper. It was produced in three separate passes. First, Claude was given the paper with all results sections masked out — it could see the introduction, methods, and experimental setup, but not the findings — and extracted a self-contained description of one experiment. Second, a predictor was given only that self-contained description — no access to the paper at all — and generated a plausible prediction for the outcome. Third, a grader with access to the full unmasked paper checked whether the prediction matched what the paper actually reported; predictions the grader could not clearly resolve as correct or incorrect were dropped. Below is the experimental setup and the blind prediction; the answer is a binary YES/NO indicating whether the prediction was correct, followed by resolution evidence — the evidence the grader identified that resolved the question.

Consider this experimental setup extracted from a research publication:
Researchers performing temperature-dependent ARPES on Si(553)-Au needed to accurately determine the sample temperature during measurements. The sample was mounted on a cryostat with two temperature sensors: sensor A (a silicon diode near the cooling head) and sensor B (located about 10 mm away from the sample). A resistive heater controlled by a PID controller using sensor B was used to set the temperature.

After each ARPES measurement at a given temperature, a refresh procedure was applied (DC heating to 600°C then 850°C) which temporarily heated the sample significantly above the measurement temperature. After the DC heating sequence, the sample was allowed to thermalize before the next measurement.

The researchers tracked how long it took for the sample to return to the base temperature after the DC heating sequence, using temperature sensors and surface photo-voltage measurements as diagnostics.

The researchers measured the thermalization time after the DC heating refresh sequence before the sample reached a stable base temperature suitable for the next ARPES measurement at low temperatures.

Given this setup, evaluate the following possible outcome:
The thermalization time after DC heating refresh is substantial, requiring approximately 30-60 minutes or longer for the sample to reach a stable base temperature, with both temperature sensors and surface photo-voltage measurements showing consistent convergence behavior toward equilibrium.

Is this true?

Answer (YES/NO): NO